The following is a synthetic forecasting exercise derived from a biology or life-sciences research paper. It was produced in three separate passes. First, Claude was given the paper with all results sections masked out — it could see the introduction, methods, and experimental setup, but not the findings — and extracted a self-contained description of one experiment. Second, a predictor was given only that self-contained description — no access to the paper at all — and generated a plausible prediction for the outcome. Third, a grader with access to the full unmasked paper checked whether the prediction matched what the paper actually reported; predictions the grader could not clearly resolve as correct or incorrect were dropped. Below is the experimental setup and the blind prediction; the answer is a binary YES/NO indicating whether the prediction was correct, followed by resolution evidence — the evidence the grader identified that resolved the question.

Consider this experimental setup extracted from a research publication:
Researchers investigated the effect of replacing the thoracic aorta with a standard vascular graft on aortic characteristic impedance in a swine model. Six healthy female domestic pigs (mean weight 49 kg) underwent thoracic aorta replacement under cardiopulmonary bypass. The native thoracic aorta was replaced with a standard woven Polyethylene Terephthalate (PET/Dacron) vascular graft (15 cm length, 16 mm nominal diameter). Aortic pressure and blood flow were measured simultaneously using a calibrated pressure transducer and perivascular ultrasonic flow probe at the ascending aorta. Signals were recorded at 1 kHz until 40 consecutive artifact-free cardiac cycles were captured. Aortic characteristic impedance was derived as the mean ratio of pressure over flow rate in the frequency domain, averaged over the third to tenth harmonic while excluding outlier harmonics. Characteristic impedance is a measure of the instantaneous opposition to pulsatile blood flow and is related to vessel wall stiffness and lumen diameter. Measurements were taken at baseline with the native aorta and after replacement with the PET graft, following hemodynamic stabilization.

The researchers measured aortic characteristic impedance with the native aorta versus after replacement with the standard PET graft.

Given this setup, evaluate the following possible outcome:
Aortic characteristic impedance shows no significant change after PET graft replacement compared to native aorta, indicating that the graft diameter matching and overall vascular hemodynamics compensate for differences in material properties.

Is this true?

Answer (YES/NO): NO